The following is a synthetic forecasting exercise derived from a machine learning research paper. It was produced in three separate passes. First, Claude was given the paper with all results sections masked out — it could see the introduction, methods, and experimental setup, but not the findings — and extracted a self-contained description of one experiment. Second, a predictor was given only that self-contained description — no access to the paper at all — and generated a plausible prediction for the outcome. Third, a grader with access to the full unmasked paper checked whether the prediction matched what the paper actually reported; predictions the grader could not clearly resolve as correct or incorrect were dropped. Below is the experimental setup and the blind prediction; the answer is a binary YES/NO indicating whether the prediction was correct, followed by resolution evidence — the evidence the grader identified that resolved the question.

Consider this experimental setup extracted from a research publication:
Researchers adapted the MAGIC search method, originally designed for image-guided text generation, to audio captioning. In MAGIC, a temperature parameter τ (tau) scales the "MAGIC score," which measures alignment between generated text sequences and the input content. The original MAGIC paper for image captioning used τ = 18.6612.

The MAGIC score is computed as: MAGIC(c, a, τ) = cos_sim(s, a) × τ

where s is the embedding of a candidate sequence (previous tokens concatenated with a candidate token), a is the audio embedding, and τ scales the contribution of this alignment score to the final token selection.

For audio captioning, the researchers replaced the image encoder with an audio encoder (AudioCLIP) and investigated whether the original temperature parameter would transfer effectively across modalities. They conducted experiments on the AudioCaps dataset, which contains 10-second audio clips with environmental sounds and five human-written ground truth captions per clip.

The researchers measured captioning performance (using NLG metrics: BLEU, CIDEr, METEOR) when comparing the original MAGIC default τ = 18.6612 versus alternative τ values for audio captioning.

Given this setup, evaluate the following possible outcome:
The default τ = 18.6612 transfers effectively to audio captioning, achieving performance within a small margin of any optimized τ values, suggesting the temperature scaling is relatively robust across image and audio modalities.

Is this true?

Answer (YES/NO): NO